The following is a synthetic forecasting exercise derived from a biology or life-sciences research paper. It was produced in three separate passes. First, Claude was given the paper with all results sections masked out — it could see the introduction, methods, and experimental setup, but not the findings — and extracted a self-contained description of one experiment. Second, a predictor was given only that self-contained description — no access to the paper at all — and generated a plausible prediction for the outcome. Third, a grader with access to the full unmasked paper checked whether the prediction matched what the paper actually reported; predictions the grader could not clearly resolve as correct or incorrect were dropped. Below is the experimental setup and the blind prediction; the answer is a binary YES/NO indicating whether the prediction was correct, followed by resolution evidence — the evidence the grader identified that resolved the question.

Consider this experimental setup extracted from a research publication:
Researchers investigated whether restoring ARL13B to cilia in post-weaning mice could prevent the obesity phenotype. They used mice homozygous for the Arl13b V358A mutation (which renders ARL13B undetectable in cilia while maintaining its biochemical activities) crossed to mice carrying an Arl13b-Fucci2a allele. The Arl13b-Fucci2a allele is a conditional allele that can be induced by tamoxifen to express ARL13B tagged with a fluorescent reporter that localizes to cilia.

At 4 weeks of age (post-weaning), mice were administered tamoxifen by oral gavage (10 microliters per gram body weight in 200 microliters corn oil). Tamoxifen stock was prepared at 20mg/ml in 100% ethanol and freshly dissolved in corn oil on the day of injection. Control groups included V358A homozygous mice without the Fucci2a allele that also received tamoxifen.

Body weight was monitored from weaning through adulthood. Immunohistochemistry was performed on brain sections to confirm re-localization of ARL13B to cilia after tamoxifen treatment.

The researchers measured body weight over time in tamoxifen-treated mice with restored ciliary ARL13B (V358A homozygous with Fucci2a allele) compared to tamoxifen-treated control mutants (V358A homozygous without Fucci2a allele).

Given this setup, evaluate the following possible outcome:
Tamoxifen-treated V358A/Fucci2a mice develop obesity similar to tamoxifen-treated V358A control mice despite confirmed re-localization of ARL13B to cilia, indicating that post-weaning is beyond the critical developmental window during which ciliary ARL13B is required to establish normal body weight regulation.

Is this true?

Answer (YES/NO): NO